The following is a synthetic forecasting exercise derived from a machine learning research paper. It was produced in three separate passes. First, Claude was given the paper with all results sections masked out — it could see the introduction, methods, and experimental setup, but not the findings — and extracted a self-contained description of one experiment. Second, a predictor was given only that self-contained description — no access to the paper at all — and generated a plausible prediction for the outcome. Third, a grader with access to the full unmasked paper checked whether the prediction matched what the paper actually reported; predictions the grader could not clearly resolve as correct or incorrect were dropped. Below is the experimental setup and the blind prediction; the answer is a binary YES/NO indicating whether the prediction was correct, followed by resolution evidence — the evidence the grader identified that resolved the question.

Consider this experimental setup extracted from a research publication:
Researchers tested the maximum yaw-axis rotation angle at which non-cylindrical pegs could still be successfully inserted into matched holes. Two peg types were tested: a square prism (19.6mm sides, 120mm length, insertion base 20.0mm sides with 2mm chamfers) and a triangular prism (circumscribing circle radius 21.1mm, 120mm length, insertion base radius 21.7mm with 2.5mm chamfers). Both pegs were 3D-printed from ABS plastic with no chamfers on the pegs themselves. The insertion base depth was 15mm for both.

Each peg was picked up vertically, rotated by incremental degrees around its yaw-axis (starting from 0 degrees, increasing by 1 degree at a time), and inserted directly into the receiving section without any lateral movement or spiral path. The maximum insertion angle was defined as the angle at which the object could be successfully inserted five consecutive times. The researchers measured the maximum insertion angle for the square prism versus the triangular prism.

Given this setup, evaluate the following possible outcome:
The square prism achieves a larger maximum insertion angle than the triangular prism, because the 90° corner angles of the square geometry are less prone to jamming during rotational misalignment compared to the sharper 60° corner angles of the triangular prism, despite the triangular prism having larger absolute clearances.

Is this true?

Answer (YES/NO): NO